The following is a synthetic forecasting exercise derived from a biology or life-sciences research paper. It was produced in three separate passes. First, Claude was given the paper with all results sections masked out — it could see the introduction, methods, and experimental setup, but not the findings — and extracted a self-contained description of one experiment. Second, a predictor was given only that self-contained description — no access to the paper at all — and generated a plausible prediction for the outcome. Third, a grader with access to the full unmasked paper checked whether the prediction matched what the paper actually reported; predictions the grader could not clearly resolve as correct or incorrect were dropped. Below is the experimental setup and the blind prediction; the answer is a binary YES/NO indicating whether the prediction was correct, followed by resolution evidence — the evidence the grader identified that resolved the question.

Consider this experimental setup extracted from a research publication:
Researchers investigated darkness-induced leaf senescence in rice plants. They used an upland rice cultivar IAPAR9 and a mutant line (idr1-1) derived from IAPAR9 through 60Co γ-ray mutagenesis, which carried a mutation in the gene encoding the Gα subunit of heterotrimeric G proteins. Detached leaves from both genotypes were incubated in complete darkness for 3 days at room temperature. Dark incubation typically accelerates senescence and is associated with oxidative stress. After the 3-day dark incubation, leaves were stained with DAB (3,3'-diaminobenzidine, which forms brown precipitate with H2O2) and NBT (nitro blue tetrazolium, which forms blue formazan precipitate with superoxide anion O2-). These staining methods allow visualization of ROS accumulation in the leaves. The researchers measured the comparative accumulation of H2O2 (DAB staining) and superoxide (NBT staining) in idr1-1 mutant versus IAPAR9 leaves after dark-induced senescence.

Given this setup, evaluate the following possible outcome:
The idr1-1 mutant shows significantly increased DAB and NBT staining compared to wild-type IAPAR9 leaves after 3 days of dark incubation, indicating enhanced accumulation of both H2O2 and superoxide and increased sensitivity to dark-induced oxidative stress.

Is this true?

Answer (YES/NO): NO